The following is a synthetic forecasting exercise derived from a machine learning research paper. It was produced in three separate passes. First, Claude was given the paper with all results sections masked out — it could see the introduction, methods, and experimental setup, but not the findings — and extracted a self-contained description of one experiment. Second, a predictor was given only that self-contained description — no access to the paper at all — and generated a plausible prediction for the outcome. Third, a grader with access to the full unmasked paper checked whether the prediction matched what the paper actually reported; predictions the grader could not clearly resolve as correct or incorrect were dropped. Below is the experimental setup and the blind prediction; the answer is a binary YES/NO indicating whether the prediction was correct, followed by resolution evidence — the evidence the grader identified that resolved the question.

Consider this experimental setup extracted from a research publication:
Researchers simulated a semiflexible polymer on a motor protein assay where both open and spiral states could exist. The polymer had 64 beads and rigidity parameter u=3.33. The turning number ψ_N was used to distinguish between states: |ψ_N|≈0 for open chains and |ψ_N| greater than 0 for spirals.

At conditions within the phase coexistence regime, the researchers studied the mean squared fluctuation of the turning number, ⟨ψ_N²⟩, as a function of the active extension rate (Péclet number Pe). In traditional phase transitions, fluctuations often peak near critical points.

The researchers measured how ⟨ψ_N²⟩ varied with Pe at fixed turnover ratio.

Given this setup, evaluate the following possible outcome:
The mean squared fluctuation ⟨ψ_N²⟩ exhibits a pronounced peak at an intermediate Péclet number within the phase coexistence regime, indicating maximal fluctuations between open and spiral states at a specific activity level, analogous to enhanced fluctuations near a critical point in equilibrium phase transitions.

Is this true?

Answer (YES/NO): YES